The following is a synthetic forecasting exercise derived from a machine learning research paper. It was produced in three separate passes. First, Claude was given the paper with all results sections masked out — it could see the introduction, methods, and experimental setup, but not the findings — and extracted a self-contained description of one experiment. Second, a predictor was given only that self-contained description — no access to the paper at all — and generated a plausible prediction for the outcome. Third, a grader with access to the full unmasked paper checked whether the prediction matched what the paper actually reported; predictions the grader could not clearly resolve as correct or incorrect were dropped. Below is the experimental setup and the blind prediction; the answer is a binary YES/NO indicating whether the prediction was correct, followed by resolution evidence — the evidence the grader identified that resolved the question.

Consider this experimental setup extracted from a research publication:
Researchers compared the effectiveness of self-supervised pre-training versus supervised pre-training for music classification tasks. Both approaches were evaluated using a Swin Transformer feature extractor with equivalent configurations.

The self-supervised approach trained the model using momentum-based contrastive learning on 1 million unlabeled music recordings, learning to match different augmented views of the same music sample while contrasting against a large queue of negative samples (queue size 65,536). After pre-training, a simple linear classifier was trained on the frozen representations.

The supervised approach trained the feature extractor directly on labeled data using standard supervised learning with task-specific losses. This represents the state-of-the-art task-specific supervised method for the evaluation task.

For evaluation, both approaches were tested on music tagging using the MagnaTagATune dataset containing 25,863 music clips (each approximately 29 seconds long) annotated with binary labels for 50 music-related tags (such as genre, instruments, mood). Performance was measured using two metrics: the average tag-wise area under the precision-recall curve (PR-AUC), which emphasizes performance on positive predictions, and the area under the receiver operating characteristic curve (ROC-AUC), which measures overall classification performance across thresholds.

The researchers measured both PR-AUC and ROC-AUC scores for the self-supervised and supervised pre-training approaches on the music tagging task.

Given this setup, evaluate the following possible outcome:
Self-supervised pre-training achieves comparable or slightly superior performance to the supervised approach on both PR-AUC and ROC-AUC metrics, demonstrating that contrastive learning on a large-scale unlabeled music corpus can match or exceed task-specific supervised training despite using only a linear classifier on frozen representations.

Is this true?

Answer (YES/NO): NO